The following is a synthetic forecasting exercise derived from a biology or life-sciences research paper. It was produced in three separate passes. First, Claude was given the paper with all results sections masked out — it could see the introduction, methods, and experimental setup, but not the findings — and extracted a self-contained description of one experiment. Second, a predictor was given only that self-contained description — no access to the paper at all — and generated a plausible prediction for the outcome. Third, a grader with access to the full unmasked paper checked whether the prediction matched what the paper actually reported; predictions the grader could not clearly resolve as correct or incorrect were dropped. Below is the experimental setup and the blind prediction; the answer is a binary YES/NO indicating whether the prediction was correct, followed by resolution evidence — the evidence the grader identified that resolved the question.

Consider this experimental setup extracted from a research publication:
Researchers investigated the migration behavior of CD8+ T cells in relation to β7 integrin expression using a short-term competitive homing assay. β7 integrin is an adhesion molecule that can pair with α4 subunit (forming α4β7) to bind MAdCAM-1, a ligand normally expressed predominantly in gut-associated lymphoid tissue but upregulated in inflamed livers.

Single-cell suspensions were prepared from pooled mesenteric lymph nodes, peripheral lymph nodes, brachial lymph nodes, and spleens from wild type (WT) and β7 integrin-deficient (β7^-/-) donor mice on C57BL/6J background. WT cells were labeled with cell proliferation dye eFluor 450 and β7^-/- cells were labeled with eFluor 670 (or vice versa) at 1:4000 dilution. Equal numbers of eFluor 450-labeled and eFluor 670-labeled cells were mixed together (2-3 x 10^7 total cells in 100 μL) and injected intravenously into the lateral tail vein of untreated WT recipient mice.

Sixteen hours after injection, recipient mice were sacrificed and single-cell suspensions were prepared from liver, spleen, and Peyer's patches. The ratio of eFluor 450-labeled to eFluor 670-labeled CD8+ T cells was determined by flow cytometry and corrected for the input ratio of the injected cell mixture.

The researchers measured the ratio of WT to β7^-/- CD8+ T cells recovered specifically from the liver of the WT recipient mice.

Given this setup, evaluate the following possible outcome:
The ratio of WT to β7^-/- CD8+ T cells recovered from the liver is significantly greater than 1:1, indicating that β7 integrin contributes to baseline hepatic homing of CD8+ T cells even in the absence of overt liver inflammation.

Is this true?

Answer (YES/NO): NO